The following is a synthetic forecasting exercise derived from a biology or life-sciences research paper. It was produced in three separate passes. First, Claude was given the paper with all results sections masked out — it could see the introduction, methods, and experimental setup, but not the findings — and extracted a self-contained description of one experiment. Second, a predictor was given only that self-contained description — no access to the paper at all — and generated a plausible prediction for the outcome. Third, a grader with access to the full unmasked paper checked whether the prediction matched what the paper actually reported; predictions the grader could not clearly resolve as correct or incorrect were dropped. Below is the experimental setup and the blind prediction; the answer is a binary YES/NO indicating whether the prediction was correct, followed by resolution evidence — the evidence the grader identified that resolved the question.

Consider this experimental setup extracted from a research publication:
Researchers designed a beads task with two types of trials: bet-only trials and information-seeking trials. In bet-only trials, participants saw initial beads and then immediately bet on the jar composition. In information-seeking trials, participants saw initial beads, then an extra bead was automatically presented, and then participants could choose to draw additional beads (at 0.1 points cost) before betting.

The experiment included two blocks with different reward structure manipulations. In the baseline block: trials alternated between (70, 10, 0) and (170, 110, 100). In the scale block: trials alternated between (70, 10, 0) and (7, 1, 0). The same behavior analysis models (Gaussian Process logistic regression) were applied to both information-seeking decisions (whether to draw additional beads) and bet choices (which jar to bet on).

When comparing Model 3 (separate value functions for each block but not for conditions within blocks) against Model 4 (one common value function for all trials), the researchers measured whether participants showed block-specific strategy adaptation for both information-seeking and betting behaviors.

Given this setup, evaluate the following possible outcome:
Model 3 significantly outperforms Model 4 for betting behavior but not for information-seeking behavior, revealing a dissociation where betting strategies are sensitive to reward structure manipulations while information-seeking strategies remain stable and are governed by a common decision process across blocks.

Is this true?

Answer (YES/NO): NO